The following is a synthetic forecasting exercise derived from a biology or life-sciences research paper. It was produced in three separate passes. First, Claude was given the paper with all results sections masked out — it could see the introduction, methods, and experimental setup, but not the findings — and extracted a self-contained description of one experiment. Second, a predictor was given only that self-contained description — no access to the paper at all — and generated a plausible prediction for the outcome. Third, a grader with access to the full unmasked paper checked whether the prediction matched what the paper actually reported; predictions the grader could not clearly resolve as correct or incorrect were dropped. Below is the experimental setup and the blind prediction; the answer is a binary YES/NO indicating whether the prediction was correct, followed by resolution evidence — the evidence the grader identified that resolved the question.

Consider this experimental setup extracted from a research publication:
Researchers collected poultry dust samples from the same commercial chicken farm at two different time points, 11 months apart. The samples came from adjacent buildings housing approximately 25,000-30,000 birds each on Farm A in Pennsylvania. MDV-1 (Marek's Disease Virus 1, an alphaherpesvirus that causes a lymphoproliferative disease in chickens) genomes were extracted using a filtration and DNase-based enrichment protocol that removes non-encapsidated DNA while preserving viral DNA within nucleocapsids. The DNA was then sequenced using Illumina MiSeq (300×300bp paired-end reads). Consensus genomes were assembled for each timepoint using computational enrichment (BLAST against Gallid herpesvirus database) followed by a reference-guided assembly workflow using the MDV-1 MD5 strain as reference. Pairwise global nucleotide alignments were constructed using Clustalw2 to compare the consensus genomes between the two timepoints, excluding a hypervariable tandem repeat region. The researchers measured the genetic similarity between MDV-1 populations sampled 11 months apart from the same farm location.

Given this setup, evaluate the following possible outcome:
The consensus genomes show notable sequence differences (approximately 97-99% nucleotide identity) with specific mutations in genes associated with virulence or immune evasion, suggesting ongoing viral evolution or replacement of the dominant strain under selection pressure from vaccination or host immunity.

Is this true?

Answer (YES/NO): NO